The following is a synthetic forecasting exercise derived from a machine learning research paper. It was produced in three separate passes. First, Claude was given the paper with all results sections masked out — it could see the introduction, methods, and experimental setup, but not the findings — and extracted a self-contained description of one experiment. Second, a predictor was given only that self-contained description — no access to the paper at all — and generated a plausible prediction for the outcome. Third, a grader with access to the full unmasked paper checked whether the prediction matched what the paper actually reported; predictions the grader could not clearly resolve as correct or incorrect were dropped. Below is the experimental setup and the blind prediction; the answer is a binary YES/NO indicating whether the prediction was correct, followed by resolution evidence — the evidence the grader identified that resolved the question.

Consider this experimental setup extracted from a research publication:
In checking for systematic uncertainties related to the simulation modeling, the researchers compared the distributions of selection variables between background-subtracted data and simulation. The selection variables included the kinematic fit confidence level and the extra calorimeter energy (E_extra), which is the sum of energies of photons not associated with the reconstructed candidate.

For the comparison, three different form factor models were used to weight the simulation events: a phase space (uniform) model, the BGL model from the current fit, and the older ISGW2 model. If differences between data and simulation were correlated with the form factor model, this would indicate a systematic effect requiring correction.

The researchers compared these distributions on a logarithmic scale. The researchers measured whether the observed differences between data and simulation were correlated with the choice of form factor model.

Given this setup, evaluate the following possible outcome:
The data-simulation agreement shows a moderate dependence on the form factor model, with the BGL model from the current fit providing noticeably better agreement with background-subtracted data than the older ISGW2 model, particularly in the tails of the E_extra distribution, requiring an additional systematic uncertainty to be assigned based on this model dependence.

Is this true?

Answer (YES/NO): NO